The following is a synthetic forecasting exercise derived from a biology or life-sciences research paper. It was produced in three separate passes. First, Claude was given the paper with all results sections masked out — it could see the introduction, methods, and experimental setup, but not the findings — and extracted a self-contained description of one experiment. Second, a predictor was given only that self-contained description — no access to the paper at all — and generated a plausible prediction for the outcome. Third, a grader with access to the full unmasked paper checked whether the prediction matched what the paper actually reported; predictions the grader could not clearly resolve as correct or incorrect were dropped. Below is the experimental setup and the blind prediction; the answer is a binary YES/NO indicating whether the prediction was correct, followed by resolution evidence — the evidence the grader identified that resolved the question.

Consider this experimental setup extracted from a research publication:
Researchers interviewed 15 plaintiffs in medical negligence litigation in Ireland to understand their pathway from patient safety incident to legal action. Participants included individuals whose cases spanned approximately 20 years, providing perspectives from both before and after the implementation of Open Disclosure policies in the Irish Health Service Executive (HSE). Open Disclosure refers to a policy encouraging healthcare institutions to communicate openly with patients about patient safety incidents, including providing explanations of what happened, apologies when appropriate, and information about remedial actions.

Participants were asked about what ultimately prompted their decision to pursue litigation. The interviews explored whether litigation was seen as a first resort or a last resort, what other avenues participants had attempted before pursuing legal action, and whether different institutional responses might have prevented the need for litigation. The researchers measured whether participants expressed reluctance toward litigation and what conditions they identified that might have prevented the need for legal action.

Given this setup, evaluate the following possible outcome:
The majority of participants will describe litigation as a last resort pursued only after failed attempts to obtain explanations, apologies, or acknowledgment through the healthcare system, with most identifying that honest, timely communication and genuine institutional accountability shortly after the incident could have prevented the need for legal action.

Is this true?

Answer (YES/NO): YES